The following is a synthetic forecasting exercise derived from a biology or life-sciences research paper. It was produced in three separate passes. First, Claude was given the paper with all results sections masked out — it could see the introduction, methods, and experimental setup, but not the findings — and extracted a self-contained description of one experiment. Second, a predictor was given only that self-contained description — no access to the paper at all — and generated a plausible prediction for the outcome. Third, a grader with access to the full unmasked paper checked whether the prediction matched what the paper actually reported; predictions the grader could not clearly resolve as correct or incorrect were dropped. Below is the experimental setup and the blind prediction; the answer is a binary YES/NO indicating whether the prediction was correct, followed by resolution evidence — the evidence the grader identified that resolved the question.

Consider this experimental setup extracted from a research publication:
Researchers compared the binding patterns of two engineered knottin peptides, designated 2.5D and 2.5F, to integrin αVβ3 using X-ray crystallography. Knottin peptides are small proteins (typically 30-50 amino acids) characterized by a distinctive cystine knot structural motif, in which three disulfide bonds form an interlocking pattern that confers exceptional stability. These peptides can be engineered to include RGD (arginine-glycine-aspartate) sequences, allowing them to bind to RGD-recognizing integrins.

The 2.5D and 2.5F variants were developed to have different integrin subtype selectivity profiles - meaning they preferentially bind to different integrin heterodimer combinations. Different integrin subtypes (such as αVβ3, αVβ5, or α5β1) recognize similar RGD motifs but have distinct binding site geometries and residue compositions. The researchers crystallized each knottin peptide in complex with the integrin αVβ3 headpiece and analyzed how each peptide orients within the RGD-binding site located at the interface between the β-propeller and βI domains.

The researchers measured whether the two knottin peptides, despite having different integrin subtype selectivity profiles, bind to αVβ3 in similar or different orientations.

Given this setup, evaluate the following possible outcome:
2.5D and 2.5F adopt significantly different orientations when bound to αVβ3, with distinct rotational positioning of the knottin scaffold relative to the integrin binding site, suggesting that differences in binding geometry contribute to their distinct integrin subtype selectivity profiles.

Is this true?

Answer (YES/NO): NO